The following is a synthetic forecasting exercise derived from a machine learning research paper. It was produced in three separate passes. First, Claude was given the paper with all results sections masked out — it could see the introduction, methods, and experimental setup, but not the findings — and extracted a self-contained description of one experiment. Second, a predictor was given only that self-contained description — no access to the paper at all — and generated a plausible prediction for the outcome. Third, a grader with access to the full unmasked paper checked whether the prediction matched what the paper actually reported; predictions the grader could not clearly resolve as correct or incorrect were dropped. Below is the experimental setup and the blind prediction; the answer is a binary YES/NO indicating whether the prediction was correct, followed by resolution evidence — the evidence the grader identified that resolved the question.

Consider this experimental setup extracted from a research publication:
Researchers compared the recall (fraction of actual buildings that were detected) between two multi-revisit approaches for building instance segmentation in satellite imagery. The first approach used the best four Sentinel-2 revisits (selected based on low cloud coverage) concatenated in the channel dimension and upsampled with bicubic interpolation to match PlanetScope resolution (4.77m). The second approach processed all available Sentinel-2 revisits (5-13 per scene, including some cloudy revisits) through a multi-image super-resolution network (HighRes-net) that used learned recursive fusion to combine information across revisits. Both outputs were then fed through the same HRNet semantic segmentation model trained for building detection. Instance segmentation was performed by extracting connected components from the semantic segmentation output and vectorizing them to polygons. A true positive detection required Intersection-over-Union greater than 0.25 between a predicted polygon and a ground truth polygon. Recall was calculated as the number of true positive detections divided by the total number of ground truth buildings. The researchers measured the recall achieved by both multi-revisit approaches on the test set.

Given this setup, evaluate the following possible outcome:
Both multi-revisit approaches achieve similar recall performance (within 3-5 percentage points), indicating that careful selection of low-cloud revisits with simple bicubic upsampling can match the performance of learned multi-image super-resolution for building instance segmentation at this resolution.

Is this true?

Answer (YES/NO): YES